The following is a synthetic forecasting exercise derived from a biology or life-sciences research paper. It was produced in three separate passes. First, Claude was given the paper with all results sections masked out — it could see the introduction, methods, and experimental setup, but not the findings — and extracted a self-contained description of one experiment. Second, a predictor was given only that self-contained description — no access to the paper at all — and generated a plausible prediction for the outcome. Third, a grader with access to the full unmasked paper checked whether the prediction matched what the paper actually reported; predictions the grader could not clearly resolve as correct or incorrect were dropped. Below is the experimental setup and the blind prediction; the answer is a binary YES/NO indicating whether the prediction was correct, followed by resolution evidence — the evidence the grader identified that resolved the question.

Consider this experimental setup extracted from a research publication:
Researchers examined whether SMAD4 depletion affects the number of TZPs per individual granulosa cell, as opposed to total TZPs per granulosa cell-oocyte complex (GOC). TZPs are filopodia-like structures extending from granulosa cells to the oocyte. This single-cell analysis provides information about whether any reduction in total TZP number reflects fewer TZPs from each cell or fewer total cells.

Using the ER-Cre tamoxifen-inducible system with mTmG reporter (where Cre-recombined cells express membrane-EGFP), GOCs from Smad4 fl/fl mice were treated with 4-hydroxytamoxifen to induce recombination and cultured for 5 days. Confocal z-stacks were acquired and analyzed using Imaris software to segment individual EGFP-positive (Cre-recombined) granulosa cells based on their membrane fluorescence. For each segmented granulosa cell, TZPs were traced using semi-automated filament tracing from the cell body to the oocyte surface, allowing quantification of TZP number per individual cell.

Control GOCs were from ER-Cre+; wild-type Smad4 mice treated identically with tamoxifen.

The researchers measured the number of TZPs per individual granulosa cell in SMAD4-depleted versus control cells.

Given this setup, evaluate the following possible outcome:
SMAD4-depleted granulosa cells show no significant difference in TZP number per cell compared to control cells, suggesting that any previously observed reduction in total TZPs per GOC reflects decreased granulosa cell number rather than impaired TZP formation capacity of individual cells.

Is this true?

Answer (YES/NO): NO